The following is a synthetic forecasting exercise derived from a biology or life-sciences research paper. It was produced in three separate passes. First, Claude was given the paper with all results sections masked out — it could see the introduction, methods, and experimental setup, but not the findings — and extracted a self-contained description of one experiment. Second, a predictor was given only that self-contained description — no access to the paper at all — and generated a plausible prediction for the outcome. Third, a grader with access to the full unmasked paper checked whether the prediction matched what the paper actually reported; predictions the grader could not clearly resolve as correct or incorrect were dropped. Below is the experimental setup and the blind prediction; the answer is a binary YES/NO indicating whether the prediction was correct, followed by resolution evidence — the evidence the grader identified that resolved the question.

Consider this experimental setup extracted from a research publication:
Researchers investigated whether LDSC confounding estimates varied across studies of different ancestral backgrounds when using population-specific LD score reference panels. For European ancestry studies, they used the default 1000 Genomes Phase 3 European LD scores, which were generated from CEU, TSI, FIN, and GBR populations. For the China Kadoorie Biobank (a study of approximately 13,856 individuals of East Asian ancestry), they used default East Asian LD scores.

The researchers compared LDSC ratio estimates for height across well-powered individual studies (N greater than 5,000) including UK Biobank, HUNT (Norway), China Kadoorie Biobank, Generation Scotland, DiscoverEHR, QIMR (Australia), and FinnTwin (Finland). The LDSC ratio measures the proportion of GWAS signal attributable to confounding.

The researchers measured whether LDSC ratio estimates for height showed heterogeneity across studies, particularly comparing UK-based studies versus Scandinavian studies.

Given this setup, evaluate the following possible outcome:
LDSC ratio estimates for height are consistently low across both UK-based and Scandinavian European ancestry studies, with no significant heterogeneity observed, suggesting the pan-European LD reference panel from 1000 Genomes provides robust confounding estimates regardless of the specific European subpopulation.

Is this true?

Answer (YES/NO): NO